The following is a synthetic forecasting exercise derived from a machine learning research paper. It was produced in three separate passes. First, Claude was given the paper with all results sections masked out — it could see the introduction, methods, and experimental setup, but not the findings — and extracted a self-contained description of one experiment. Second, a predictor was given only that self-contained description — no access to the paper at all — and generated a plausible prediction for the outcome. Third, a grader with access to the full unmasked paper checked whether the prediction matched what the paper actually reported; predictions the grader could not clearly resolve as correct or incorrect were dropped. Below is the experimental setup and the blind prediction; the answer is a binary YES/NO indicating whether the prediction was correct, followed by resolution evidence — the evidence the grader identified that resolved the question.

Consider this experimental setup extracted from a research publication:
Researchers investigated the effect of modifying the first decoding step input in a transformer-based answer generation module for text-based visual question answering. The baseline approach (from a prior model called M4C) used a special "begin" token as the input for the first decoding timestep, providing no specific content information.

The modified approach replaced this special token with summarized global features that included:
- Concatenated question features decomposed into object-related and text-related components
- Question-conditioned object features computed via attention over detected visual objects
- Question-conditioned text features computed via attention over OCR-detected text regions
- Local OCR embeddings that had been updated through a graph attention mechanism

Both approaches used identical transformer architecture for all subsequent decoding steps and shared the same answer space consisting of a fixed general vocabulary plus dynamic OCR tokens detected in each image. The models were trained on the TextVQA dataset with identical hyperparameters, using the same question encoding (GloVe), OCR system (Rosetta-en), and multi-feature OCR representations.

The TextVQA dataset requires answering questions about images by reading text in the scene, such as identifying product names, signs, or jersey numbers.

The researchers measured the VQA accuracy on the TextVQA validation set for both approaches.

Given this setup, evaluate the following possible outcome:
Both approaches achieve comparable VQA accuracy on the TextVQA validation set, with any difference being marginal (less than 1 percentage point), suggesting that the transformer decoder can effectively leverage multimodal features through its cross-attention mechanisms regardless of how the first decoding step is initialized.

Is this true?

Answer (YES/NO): NO